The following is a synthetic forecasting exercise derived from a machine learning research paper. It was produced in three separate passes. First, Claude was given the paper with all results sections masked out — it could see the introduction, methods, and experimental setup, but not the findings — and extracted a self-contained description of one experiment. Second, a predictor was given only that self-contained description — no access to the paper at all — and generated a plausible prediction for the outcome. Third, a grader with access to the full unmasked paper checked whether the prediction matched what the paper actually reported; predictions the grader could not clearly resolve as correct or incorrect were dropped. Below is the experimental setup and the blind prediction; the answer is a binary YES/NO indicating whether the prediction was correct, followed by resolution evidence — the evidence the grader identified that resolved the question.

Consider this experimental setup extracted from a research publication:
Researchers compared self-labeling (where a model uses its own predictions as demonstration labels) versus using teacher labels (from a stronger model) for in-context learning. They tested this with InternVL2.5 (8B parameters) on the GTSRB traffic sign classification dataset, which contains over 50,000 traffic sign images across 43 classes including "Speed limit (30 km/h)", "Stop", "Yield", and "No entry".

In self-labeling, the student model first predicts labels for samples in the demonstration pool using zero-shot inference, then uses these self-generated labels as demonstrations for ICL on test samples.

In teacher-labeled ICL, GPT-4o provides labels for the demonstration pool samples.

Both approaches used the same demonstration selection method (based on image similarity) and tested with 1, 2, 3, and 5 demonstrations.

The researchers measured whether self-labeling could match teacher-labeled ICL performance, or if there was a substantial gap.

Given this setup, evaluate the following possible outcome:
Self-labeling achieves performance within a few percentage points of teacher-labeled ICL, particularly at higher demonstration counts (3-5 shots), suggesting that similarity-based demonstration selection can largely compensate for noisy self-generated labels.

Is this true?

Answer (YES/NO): NO